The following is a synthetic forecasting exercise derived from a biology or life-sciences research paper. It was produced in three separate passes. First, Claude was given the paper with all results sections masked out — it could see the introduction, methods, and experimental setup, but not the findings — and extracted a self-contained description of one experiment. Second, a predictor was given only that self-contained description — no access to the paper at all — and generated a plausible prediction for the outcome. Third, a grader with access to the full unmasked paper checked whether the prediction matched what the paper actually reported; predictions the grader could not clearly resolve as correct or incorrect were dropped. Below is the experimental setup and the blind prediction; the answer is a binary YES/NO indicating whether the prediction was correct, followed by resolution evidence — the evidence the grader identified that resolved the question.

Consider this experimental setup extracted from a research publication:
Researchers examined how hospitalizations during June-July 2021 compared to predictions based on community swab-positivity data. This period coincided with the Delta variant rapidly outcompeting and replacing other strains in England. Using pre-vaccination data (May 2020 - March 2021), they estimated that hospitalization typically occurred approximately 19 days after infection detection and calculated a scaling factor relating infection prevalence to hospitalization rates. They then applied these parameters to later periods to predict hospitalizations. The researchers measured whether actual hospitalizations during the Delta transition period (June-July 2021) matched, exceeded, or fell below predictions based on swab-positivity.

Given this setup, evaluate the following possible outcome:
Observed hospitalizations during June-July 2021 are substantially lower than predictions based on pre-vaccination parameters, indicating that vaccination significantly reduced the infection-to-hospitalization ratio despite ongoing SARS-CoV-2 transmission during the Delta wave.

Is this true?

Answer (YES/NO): NO